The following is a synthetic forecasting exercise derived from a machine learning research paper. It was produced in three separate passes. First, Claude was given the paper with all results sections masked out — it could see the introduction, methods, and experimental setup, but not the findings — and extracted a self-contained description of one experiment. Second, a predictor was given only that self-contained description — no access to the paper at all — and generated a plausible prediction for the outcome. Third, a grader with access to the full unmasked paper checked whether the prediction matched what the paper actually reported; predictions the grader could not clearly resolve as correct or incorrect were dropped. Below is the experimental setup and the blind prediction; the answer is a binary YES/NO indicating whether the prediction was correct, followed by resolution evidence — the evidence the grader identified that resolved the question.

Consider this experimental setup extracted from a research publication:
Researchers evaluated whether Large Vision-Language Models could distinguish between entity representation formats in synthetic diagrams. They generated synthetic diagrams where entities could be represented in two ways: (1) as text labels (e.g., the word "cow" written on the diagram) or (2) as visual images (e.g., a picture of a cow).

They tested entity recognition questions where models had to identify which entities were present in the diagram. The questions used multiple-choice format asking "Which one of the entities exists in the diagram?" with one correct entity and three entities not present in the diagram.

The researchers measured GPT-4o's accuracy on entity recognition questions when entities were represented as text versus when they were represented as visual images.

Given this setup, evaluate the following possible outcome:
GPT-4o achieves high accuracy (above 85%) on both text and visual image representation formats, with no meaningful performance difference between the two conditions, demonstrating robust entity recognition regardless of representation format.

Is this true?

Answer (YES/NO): NO